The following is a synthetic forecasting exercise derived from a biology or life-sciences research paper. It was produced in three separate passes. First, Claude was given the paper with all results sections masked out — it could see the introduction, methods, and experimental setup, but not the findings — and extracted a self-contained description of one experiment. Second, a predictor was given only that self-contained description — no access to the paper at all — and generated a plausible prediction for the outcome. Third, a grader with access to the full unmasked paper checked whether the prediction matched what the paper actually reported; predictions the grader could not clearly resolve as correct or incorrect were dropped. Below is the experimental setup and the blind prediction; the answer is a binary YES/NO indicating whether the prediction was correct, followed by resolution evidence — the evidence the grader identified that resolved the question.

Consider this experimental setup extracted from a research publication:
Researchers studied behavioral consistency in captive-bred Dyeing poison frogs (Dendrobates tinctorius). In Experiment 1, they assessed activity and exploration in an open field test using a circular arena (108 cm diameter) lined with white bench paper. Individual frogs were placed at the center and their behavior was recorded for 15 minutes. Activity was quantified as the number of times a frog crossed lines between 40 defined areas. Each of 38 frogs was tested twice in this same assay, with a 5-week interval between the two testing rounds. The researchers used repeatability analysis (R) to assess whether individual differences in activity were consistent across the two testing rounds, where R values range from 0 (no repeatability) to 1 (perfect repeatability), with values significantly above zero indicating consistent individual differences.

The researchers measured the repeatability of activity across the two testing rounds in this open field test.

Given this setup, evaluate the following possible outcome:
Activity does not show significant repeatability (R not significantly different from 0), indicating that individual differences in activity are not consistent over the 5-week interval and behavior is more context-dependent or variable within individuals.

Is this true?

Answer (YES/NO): NO